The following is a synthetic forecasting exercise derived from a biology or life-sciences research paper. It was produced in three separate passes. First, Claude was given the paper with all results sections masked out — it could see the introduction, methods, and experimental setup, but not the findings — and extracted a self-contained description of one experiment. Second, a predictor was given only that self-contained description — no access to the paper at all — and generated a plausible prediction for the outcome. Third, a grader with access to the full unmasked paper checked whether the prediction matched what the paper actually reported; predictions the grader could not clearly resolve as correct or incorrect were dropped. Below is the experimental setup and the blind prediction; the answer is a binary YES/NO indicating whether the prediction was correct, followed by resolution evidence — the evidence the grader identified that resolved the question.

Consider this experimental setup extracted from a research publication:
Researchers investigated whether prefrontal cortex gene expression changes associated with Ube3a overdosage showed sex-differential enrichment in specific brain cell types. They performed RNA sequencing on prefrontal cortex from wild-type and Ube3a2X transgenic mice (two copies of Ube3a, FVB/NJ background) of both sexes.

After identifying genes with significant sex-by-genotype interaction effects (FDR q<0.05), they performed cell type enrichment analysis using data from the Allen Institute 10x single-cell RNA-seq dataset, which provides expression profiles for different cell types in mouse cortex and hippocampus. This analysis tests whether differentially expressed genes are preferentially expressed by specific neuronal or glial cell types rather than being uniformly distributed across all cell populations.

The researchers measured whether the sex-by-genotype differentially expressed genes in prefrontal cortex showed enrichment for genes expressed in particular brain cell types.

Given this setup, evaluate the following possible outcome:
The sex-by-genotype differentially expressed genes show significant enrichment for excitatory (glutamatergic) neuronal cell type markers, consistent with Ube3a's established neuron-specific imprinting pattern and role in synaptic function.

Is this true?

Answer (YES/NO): YES